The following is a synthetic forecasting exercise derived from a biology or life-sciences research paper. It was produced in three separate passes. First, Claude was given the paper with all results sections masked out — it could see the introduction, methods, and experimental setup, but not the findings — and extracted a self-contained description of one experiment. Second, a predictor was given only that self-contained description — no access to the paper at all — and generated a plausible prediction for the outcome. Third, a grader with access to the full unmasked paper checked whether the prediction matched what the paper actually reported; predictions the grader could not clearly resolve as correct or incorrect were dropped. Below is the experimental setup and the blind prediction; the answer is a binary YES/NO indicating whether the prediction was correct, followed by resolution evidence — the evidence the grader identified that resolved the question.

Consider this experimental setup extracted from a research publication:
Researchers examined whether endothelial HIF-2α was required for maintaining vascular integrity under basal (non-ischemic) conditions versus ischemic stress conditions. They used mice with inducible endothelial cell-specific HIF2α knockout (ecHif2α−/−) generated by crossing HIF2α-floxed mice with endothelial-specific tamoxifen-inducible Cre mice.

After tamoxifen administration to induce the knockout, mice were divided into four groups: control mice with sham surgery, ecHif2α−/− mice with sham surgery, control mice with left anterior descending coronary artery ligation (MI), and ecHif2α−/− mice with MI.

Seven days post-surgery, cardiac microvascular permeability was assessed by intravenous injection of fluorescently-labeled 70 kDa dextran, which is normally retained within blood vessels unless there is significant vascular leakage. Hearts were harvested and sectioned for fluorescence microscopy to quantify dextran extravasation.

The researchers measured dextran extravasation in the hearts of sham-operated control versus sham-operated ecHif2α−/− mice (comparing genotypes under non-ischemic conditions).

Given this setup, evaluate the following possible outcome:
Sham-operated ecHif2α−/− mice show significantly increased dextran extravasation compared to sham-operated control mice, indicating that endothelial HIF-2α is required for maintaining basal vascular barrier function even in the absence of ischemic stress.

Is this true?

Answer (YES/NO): NO